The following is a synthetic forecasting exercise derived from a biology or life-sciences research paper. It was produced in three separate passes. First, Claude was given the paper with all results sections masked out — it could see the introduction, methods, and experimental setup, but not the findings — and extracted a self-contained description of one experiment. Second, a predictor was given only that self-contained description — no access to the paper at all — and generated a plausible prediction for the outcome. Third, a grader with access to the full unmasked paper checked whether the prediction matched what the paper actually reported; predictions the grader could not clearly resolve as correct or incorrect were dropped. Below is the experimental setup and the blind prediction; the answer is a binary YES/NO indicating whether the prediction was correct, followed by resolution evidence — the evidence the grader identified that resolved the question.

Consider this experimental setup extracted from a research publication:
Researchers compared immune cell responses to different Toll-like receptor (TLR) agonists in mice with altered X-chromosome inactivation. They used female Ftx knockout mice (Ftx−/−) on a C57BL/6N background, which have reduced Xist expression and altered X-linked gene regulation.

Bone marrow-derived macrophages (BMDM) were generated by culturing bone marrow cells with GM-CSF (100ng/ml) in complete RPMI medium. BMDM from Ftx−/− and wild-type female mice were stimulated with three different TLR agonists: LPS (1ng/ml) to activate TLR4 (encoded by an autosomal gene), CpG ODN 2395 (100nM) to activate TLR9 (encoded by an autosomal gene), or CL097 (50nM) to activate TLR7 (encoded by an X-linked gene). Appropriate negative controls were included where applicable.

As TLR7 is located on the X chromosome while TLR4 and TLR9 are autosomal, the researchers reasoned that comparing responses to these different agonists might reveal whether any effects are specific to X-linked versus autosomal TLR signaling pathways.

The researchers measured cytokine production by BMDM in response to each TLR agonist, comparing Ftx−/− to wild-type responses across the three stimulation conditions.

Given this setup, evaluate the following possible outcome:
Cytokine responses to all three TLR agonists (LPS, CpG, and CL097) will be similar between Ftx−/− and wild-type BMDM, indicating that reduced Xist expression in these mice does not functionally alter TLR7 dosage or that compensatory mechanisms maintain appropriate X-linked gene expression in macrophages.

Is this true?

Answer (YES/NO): NO